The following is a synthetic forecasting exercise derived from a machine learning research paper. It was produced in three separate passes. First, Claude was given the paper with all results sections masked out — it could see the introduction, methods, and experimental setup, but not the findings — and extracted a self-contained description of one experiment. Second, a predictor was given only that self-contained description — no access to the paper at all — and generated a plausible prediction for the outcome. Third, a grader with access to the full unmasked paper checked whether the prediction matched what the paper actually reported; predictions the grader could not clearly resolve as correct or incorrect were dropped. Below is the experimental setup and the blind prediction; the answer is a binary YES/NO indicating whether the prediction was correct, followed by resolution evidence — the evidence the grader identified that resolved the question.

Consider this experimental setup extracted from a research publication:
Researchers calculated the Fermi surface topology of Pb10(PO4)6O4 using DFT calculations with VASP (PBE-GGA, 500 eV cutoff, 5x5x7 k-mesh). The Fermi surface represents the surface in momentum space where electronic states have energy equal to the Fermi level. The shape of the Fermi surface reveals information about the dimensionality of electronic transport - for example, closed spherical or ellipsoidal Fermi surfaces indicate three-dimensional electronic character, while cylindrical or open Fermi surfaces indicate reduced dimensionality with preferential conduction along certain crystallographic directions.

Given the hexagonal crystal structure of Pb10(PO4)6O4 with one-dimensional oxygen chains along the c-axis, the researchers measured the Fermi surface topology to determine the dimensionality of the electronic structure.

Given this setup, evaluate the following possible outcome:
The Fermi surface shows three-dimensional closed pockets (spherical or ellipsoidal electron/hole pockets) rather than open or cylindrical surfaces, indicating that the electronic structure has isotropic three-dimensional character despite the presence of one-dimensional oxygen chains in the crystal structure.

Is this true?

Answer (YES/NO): NO